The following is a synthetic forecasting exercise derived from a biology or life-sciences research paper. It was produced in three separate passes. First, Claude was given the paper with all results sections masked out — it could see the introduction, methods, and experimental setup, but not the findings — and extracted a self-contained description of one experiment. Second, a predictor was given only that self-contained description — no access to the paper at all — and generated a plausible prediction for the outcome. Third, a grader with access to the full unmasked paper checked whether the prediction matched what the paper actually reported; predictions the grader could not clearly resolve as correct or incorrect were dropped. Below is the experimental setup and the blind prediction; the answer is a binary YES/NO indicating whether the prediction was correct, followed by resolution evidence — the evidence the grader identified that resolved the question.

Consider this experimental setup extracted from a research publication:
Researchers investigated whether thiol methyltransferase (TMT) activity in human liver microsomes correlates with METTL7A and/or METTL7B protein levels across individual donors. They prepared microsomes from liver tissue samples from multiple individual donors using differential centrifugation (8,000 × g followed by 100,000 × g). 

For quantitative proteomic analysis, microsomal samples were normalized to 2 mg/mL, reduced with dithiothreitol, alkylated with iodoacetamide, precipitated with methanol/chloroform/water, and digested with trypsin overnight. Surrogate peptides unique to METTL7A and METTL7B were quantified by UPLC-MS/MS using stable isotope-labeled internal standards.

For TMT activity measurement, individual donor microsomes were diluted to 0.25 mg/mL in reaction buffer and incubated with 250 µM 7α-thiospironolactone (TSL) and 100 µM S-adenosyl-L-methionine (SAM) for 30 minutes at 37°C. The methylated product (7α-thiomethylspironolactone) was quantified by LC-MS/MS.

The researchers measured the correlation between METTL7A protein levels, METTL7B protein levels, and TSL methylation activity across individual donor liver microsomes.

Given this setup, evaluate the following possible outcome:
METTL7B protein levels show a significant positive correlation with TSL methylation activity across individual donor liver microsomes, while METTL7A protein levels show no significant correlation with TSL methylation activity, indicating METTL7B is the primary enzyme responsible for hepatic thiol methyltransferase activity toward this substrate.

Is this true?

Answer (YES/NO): NO